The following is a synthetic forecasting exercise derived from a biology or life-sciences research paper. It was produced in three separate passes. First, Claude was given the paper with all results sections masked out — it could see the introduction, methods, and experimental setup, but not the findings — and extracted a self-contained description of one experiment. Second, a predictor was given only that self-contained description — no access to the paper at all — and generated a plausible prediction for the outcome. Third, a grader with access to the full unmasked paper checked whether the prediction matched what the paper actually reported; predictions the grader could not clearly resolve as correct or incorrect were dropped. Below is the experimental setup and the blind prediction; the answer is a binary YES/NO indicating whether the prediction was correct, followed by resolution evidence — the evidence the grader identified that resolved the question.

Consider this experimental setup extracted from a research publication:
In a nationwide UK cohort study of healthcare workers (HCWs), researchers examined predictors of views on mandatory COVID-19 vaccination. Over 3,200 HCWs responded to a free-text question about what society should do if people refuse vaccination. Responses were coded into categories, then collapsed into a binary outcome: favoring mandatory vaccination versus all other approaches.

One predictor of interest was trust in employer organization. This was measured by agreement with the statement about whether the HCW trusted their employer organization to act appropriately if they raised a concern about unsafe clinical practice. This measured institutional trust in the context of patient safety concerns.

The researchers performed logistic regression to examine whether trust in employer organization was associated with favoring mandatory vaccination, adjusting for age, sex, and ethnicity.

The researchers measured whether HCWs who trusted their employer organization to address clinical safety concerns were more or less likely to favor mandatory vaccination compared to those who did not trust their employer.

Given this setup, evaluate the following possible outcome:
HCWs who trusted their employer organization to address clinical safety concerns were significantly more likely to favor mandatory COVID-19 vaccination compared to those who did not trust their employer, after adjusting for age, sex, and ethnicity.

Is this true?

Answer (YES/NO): NO